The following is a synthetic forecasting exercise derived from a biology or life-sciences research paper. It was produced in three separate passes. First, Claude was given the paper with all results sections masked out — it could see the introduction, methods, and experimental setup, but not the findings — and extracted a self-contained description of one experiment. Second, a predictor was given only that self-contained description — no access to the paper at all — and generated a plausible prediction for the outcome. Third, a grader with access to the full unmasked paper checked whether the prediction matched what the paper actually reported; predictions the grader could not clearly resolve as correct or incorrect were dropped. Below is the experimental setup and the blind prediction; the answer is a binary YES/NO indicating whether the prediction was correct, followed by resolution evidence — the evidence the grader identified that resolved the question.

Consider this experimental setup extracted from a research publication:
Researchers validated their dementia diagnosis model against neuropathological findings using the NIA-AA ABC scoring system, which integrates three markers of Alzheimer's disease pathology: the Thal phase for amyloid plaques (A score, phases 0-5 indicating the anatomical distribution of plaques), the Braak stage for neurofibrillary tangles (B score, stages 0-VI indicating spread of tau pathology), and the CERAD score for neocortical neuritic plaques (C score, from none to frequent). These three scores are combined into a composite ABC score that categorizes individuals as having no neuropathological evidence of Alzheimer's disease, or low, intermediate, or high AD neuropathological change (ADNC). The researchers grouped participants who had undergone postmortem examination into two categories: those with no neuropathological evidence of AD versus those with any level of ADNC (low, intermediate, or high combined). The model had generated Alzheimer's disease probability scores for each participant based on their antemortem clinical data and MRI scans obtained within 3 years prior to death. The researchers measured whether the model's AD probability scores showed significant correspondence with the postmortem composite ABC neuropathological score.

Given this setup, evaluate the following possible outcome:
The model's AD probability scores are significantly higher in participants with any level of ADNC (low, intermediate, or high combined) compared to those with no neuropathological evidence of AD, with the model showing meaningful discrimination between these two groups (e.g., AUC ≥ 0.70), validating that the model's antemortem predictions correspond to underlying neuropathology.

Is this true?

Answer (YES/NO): YES